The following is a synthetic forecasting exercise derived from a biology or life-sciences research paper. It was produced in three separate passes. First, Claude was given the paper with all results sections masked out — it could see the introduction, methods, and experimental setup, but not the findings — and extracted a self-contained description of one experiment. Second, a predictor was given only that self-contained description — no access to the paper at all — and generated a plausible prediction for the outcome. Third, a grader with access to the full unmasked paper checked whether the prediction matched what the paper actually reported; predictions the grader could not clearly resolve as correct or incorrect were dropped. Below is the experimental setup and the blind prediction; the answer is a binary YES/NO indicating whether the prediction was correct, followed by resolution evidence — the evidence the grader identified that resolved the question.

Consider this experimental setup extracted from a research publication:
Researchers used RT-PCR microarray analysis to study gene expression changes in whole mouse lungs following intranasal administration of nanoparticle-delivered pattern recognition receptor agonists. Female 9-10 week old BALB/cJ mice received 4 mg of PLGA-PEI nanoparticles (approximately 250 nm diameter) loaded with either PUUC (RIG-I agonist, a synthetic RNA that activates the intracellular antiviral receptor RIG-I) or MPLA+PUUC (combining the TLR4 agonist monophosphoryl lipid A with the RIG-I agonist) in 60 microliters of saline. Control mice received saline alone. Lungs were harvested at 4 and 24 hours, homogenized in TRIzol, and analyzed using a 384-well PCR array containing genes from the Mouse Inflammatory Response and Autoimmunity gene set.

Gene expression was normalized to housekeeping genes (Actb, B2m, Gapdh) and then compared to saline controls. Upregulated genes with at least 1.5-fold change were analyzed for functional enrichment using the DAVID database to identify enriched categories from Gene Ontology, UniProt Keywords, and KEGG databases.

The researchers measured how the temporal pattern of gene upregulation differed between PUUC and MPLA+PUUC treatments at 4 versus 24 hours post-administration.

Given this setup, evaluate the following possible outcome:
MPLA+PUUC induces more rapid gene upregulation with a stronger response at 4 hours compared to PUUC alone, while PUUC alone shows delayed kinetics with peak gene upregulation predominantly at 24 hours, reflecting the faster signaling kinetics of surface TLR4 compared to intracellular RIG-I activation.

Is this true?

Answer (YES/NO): NO